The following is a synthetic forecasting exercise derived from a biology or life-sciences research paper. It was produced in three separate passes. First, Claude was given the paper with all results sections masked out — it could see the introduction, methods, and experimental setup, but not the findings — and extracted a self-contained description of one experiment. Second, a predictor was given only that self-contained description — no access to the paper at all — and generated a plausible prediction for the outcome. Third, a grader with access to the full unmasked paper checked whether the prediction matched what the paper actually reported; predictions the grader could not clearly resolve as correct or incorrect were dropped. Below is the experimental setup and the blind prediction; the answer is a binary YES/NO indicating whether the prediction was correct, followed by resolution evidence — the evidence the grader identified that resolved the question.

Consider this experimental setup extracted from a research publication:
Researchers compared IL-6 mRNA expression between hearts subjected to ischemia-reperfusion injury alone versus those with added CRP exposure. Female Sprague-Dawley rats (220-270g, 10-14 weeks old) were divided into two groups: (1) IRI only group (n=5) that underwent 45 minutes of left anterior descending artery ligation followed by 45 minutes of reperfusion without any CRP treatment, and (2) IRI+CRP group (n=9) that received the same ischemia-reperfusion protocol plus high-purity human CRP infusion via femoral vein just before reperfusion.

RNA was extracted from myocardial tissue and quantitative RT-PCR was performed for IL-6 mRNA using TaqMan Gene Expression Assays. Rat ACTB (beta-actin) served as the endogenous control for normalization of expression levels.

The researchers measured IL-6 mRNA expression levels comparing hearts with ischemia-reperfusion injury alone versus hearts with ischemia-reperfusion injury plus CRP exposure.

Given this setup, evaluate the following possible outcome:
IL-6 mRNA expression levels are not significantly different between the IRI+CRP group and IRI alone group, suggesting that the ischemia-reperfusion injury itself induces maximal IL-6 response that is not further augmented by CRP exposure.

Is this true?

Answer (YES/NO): NO